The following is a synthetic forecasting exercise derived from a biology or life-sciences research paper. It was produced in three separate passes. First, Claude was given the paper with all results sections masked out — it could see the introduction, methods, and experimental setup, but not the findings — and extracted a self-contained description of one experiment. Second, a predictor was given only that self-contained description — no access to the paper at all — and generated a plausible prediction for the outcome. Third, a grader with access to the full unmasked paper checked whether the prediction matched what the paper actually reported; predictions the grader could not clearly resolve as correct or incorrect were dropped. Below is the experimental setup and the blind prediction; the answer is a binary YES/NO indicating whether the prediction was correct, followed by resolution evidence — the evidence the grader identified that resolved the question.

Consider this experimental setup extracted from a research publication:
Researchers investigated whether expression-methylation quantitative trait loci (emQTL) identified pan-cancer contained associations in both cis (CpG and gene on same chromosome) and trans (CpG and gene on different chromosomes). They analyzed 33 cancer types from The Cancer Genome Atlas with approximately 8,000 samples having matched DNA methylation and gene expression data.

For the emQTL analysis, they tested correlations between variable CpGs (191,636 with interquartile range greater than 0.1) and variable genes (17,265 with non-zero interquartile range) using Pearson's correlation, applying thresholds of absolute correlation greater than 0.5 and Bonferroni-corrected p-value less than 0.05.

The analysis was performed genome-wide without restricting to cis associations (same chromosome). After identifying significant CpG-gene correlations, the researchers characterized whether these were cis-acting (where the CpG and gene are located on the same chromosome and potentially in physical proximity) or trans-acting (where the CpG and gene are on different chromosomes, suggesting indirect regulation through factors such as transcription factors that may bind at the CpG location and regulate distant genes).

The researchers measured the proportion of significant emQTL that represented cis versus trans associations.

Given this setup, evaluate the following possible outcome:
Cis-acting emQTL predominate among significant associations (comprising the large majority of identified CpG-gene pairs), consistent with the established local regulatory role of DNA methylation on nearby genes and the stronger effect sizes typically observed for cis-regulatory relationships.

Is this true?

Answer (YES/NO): NO